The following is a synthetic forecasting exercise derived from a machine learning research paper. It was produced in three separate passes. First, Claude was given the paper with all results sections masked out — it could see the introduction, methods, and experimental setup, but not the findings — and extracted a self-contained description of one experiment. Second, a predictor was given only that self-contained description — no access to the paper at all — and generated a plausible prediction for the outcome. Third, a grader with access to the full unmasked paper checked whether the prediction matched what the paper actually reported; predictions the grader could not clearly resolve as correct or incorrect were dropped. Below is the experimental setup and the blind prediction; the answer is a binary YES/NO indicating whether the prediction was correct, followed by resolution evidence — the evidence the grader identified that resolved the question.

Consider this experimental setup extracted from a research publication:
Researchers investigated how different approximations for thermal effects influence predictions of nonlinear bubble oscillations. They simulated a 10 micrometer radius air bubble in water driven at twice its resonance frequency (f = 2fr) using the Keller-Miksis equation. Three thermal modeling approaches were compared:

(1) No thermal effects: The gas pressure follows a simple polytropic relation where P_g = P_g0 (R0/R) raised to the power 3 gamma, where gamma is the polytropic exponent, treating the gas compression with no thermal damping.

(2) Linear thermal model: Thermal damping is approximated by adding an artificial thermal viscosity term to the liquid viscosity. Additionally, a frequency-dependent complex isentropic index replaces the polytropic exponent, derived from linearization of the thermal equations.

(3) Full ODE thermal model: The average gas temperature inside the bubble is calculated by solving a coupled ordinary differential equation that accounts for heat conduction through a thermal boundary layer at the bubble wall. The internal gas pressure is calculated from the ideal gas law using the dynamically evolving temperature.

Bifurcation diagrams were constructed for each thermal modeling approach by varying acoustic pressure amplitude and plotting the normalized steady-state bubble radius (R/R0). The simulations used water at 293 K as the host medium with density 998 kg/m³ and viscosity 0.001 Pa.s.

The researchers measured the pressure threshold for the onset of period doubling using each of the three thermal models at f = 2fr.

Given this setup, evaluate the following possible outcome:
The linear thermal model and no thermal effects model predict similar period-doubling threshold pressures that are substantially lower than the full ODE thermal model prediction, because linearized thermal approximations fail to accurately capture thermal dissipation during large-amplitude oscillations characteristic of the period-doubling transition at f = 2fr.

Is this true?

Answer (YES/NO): NO